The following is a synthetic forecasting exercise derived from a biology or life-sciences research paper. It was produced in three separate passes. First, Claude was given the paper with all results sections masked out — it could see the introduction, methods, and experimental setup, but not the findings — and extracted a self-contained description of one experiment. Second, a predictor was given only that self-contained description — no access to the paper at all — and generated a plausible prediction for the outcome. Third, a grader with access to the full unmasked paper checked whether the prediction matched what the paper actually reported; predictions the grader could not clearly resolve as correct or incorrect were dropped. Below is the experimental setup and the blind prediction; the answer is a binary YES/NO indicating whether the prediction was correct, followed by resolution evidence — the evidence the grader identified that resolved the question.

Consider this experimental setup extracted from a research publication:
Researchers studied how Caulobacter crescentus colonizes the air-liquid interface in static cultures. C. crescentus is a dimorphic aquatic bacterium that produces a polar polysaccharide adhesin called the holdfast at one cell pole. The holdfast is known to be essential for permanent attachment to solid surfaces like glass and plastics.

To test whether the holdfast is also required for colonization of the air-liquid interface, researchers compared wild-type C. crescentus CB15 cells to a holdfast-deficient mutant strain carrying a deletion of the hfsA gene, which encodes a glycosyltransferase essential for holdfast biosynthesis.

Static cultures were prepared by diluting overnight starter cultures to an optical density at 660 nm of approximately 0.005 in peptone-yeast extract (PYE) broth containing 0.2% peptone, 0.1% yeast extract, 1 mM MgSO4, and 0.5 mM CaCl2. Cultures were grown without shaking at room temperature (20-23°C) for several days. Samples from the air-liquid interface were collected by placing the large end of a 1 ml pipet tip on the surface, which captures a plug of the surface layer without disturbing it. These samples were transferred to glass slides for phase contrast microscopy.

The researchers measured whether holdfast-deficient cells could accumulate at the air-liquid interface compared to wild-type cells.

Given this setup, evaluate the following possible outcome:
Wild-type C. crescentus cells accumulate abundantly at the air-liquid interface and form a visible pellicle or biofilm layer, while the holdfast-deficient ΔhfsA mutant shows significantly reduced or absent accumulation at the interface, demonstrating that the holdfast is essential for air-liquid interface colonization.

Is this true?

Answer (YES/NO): YES